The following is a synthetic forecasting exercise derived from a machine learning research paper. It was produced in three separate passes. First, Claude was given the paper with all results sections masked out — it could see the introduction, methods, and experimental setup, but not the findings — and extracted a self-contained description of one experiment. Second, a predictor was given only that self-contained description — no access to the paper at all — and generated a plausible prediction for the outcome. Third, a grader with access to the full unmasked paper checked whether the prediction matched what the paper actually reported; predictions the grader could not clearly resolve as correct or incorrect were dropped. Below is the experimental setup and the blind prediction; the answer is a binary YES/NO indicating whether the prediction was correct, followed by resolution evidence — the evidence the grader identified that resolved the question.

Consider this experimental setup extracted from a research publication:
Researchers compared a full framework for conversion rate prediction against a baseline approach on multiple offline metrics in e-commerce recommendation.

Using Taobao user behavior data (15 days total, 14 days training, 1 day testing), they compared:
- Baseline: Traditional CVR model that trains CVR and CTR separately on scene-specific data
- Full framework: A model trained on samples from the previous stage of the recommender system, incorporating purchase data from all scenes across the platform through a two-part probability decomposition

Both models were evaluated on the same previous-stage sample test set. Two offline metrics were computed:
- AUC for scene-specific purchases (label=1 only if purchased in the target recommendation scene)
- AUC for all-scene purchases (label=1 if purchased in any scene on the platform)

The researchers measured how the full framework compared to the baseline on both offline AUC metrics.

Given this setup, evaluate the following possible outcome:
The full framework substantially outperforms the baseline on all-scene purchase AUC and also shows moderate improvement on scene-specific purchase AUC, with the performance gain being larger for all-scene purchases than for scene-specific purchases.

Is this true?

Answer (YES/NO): NO